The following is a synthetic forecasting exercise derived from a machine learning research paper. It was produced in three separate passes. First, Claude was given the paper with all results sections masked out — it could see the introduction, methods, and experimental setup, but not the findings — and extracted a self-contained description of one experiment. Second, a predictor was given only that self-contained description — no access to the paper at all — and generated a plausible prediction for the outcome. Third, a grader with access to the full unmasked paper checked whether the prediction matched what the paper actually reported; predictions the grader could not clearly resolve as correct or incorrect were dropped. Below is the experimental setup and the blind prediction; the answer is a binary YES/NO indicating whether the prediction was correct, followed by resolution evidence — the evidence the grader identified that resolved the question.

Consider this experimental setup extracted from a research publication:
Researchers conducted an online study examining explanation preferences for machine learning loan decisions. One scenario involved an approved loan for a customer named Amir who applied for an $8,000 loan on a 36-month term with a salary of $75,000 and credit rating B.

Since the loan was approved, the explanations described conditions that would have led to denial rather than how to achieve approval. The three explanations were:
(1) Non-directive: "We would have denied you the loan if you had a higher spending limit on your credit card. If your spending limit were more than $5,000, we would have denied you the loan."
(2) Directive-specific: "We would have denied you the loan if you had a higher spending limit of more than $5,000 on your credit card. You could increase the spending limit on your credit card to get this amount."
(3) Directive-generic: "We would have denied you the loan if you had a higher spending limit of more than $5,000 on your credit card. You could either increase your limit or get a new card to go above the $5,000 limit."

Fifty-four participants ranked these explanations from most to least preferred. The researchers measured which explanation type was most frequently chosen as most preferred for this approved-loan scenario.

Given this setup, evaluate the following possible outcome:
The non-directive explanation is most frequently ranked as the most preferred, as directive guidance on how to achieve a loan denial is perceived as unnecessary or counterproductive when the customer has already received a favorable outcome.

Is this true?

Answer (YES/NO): YES